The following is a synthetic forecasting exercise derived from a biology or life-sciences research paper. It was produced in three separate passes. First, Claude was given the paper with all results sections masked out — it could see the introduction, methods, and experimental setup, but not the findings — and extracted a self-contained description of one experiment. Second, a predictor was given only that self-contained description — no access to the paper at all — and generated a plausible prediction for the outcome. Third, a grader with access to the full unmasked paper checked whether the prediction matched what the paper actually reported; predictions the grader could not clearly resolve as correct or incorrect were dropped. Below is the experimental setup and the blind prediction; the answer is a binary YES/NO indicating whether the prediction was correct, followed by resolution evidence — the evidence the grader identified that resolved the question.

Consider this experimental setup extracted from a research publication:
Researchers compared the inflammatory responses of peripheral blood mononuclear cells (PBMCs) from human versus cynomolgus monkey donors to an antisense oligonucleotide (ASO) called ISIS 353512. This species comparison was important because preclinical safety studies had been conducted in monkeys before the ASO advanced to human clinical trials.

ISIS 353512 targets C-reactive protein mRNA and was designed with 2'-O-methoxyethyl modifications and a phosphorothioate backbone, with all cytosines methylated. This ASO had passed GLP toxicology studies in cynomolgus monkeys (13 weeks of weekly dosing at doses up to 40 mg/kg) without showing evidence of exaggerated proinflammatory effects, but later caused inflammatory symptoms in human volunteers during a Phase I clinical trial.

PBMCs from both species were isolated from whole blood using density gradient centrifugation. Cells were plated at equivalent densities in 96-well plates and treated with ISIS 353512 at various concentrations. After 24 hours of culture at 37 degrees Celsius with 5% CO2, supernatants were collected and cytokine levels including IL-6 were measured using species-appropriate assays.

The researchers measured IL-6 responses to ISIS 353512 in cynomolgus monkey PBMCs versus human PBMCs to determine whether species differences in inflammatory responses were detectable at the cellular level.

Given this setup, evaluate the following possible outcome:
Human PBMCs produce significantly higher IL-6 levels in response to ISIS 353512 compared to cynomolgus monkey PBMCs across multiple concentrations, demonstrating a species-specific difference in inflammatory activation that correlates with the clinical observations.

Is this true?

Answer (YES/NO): YES